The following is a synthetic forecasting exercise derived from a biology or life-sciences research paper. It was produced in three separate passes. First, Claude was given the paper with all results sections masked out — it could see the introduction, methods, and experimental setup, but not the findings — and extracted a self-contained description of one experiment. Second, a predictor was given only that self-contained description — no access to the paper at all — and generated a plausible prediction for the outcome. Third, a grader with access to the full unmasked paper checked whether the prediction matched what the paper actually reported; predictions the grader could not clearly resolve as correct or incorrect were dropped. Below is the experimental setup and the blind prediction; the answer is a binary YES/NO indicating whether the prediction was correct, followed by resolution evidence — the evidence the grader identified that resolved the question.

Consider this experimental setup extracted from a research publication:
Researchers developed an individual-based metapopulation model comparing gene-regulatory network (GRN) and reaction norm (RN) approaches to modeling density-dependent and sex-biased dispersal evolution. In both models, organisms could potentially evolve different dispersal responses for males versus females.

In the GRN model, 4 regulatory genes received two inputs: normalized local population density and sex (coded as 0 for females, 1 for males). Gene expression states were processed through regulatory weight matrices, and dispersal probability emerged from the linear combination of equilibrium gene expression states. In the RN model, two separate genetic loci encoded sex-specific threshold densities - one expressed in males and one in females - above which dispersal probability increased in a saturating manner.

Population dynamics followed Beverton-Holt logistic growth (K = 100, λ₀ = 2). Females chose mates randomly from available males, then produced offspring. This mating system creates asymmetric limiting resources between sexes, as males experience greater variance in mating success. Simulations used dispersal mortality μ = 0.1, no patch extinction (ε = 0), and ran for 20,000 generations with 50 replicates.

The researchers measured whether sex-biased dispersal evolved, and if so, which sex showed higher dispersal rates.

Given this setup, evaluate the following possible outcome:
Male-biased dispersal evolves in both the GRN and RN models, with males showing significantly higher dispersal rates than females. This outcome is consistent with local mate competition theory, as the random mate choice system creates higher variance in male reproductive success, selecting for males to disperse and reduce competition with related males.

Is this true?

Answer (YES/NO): YES